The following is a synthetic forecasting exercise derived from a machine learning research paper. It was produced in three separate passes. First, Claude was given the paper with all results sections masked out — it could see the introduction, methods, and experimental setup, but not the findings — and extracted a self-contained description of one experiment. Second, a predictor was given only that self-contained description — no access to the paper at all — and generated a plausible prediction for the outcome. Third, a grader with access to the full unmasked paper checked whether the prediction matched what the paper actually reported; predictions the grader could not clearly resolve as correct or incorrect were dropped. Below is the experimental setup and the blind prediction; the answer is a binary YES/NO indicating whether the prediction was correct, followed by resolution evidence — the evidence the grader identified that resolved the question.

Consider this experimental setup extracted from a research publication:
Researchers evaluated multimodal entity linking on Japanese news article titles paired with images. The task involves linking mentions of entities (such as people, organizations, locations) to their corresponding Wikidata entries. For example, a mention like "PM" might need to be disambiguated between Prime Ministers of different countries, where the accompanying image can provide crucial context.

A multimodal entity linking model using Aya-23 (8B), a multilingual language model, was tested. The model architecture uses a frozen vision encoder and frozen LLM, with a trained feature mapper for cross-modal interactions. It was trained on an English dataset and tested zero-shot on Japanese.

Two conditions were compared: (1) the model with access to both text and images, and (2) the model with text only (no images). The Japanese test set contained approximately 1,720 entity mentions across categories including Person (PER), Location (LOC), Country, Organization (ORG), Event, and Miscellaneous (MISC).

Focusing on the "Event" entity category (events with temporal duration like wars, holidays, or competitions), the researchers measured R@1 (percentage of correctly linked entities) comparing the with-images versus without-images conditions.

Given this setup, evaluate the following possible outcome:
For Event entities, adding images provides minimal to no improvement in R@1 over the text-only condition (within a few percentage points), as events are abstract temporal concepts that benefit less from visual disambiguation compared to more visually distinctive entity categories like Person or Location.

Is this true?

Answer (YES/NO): NO